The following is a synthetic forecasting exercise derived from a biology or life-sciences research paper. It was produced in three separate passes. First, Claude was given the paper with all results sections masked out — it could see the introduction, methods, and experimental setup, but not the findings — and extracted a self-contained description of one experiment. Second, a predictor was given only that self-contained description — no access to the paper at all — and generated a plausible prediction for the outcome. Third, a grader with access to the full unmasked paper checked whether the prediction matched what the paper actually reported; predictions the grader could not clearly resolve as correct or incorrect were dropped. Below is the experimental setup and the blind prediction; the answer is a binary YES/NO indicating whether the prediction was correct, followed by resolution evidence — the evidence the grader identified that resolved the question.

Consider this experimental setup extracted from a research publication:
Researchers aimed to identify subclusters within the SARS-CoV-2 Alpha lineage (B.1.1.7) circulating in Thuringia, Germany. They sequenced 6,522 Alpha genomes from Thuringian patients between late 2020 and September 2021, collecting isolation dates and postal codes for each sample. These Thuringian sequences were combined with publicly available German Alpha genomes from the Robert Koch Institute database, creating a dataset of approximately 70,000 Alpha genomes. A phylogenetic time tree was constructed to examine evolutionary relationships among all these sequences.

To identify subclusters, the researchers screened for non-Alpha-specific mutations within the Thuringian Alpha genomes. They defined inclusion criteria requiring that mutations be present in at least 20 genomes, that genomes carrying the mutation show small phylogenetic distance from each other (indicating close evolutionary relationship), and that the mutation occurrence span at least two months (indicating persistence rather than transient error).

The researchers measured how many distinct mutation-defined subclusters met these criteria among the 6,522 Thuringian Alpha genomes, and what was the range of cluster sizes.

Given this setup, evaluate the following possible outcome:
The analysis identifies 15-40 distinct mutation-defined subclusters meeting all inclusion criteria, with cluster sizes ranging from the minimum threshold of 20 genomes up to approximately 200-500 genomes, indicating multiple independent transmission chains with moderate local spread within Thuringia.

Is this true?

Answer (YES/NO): NO